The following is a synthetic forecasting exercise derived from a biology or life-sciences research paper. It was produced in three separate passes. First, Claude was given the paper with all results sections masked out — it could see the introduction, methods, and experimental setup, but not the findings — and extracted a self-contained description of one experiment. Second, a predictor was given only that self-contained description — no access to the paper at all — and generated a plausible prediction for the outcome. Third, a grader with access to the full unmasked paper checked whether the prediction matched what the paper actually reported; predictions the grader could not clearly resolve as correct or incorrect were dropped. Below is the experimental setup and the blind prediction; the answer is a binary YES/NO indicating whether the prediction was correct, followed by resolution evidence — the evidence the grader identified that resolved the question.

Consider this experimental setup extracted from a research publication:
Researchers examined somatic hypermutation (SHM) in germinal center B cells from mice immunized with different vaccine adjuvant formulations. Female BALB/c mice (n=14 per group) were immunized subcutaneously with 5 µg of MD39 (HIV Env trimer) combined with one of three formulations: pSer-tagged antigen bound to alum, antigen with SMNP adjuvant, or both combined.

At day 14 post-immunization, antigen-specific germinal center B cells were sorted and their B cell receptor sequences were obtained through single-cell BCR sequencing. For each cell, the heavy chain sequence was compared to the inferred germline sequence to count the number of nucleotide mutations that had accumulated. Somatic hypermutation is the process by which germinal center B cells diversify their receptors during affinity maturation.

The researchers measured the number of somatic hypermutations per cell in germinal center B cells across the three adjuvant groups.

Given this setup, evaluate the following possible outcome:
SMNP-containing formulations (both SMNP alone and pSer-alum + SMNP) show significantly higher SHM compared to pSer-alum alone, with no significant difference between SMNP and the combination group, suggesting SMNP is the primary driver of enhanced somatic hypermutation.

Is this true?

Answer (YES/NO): NO